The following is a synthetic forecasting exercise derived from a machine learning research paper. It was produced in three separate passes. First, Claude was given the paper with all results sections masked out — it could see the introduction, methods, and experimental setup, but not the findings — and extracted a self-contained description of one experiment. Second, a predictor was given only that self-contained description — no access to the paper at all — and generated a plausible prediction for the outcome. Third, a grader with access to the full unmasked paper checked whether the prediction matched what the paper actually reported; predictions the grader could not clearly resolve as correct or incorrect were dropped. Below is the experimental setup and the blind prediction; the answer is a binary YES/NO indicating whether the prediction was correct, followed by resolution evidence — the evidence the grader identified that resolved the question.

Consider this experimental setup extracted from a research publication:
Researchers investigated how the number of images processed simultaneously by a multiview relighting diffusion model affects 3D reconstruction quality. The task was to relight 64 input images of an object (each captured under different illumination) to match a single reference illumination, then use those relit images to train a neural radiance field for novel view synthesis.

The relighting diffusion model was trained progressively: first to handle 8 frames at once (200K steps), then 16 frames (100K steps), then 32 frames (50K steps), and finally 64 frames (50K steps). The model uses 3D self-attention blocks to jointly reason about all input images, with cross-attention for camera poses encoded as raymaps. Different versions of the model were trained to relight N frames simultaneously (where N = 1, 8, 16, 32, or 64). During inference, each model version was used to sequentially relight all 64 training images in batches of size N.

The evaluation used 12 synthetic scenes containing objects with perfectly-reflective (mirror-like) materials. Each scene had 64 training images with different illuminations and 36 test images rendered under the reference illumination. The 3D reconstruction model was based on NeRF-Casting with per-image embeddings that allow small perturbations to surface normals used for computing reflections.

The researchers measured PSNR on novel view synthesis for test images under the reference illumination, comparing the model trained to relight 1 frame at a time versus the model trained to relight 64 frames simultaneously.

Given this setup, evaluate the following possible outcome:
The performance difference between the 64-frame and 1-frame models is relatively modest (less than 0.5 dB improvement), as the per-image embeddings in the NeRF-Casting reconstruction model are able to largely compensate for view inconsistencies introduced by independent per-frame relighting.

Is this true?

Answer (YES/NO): NO